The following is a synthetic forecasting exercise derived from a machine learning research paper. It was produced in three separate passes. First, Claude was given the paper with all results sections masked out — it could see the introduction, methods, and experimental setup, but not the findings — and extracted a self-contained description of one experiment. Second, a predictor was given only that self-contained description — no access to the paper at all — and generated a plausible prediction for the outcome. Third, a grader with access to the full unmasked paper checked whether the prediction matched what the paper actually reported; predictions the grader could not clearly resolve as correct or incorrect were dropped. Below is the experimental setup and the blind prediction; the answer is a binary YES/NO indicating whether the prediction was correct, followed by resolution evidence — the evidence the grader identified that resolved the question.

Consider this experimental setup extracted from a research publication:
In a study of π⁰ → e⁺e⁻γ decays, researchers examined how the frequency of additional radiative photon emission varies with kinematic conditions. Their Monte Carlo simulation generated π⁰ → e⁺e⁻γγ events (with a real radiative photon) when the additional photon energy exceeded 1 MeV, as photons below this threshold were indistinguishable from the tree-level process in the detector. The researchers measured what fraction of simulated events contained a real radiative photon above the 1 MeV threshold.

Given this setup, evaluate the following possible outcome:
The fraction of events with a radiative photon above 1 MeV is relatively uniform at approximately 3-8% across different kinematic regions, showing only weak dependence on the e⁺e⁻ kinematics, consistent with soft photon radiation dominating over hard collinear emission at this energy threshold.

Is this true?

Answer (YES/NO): NO